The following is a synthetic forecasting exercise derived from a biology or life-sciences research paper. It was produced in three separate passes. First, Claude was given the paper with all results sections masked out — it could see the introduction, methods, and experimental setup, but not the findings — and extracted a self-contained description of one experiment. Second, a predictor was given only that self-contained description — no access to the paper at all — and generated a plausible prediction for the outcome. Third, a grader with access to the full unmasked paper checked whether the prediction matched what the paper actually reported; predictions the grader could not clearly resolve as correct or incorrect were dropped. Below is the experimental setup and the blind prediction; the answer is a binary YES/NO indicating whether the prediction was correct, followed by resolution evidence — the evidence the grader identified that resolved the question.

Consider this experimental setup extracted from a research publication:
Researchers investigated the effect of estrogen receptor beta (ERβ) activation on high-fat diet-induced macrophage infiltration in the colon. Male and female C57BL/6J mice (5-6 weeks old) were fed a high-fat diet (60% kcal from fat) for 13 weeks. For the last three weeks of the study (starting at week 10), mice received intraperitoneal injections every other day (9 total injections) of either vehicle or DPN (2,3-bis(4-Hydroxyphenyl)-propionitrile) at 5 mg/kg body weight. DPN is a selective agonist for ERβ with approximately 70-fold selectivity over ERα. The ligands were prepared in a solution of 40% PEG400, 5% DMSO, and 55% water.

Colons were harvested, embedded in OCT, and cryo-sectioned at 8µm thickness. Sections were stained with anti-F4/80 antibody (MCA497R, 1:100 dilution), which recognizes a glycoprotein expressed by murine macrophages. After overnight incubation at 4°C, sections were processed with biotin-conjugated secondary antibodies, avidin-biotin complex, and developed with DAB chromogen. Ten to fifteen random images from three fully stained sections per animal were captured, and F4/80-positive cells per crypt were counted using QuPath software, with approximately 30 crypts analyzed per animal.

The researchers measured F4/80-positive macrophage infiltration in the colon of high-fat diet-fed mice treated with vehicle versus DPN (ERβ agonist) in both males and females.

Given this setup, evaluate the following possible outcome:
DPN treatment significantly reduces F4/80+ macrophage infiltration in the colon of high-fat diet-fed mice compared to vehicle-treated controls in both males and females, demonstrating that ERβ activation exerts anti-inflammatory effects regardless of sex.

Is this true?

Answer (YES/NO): YES